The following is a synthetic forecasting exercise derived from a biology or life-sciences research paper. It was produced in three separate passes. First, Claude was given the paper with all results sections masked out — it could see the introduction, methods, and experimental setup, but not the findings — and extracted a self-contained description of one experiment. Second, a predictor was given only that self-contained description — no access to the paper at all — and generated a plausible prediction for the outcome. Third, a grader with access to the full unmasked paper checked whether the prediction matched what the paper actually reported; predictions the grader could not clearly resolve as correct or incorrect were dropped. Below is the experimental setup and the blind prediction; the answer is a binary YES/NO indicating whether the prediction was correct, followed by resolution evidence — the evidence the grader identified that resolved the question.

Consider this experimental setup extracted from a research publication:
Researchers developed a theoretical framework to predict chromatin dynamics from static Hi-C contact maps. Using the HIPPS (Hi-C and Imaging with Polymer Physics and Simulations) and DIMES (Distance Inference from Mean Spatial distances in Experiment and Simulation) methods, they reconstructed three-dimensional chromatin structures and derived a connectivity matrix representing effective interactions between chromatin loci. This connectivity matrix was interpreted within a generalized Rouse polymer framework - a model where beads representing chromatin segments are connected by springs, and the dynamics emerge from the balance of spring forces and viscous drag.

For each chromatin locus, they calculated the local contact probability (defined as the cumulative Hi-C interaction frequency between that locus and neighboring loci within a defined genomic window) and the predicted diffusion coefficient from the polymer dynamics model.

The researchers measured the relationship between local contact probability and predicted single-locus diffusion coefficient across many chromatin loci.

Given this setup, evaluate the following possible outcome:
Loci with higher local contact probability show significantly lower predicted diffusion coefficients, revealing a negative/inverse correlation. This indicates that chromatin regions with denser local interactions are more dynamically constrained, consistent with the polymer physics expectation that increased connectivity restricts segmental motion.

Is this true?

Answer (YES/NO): YES